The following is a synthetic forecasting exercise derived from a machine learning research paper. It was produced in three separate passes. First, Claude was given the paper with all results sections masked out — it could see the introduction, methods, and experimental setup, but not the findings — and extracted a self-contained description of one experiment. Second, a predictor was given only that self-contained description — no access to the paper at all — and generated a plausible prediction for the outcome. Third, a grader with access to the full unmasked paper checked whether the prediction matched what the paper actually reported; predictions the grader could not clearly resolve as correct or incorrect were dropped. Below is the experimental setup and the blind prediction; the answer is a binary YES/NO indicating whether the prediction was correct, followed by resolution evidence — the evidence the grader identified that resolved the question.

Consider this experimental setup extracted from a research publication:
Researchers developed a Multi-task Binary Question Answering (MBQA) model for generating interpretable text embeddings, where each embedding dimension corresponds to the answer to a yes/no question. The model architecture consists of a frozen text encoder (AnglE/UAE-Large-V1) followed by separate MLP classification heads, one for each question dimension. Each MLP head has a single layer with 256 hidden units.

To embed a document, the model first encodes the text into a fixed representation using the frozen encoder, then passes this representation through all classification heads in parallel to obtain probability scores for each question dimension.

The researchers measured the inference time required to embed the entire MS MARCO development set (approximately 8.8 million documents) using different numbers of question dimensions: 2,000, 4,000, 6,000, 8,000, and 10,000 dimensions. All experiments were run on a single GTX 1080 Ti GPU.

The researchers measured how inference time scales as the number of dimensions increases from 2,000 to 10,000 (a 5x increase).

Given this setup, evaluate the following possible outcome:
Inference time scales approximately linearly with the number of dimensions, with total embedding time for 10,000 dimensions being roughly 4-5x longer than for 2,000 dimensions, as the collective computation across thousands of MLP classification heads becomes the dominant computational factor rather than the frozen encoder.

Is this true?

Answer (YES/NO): NO